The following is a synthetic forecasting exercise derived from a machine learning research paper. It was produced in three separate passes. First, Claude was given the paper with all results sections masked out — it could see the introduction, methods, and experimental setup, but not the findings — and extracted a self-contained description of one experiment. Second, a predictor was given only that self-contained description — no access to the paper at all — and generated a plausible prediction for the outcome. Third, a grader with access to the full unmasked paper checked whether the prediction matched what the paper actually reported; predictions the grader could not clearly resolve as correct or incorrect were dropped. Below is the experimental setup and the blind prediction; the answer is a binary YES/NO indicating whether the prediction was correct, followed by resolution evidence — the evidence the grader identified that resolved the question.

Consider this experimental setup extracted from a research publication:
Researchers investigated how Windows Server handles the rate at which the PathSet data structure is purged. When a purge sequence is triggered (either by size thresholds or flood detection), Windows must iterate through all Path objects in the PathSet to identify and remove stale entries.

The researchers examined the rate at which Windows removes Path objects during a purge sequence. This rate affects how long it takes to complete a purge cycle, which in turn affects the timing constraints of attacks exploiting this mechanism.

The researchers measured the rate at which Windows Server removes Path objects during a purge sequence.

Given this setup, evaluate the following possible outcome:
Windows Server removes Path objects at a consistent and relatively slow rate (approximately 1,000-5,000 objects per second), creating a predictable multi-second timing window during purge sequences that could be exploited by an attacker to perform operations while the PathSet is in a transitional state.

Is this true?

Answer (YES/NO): YES